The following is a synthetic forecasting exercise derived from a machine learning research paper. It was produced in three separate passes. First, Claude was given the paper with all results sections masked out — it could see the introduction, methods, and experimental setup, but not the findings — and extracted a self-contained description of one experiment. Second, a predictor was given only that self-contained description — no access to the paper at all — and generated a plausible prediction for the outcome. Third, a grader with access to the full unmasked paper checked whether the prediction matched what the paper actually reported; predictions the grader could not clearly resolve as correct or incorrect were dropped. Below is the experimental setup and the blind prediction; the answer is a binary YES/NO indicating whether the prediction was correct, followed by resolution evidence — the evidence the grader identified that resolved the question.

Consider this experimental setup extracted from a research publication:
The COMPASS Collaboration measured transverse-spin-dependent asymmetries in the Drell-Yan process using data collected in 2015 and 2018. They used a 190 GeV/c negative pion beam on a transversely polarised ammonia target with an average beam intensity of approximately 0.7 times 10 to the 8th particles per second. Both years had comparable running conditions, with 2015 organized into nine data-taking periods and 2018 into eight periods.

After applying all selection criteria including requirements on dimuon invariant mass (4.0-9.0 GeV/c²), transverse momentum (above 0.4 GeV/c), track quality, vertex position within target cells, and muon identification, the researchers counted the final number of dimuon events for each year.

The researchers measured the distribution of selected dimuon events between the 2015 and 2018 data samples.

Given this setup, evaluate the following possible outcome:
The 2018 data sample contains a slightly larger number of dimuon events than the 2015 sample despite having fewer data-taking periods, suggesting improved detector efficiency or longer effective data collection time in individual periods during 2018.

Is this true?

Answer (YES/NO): YES